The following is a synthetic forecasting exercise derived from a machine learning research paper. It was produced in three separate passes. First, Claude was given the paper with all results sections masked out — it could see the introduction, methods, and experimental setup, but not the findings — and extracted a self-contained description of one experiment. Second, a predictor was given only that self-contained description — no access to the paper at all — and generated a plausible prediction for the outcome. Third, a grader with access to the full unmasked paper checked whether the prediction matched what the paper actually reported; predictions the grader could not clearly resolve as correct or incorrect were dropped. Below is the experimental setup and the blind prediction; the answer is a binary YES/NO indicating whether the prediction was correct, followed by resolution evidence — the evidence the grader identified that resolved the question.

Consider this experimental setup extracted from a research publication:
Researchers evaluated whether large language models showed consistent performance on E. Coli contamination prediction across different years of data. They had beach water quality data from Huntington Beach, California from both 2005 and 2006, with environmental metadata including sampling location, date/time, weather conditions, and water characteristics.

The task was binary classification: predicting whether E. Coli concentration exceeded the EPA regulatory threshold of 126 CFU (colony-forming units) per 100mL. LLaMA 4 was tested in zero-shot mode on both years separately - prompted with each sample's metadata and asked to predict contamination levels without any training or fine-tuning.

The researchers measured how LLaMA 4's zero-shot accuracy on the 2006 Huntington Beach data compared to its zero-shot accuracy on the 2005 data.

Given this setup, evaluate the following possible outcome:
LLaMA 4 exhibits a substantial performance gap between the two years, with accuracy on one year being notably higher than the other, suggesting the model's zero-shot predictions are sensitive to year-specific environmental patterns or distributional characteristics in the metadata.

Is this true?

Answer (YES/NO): NO